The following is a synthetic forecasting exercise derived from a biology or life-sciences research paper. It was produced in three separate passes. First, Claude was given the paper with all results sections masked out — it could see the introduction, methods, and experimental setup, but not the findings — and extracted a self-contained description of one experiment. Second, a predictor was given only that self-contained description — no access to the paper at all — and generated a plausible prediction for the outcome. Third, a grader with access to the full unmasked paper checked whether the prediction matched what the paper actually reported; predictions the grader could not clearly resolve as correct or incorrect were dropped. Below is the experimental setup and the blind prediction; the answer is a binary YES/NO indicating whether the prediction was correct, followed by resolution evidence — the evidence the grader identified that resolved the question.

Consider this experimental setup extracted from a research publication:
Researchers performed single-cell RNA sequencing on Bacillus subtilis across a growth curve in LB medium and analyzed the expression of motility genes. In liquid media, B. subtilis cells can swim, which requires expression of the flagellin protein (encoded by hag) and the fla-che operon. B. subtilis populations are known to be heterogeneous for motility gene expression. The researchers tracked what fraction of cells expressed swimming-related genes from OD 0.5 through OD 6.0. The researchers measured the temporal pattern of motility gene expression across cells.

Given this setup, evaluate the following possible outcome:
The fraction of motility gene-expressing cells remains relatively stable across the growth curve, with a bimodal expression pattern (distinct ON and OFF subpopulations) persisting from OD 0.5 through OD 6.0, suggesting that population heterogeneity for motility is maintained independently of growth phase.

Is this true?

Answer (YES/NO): NO